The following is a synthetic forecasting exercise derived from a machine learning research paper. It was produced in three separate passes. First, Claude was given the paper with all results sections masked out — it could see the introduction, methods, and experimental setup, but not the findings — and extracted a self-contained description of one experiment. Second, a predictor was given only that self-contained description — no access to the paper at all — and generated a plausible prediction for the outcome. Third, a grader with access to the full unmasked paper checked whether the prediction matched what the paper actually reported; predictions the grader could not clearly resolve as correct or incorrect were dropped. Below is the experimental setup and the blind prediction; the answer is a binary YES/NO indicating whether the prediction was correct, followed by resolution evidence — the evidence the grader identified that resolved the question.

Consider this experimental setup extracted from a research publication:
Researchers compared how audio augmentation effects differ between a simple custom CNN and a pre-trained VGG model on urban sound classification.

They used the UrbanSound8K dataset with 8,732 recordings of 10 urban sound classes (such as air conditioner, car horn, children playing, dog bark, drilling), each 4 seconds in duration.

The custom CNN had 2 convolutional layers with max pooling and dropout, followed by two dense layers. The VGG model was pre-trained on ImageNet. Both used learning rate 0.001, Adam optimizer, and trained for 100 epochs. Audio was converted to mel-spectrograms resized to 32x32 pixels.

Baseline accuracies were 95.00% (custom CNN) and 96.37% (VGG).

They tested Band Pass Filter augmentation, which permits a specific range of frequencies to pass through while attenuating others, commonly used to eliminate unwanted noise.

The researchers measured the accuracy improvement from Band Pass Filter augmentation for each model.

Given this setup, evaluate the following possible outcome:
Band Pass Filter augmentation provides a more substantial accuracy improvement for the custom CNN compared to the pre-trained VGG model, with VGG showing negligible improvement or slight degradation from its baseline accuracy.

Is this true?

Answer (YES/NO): NO